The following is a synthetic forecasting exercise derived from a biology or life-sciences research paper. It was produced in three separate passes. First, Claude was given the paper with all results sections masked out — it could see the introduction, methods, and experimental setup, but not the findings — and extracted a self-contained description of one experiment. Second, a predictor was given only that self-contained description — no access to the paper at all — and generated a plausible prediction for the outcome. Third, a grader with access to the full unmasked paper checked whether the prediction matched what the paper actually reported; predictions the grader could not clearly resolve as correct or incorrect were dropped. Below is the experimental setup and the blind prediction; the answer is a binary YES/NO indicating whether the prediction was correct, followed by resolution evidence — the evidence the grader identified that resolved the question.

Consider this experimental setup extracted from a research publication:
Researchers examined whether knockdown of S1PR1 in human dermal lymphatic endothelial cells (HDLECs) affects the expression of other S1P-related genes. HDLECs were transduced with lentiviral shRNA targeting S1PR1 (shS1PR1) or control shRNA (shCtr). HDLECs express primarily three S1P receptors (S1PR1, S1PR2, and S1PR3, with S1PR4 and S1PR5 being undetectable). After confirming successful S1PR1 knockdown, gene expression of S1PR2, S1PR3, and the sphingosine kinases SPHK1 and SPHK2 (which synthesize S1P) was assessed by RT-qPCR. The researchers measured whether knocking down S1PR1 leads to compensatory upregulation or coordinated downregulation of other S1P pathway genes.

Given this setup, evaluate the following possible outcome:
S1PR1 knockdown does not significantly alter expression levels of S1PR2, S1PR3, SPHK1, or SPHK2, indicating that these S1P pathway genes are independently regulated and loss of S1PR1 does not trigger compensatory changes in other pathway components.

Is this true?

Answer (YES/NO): NO